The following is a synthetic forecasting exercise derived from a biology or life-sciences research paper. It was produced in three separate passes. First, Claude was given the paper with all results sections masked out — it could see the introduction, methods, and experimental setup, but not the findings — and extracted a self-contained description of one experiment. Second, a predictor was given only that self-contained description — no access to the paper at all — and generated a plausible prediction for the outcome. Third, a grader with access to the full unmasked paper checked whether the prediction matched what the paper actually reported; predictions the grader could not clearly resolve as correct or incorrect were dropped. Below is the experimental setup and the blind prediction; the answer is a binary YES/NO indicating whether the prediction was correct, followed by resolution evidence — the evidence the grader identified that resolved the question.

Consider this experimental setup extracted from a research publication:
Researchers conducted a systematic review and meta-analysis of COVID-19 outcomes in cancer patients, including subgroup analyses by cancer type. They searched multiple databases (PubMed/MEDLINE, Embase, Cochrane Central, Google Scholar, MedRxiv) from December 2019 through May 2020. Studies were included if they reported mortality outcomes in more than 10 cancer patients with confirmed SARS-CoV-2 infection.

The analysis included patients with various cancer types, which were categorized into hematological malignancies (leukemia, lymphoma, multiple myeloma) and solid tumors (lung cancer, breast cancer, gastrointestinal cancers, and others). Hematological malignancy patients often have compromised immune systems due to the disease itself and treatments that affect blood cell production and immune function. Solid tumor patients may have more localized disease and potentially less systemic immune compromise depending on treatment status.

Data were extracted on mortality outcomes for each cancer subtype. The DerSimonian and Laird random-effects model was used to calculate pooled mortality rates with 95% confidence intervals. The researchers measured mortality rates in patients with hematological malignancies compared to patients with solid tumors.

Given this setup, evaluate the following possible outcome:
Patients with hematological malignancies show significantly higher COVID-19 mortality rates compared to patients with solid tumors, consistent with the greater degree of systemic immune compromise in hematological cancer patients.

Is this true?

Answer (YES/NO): YES